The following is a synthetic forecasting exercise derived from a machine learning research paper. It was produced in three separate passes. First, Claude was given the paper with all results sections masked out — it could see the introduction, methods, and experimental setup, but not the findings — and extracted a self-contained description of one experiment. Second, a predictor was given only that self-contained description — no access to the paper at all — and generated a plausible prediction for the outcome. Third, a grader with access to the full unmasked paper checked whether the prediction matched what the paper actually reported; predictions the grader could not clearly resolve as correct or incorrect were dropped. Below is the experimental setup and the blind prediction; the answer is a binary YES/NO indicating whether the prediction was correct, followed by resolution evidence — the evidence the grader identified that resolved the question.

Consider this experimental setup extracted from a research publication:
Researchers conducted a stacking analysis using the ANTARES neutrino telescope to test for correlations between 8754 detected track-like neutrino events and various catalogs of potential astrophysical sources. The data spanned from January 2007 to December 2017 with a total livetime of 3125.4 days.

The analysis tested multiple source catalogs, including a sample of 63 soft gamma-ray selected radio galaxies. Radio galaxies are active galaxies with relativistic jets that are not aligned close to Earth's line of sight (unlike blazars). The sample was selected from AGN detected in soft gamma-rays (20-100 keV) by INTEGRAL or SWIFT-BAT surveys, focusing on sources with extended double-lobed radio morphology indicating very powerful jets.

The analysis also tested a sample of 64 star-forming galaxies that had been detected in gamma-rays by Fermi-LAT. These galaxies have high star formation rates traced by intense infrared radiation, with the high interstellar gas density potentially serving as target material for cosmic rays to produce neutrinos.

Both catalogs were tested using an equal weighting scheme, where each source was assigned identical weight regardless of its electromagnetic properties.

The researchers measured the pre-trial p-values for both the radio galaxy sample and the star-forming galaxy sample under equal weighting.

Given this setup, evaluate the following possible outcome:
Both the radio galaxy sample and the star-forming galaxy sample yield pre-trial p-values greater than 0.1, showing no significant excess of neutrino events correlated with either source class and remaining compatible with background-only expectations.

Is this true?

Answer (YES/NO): NO